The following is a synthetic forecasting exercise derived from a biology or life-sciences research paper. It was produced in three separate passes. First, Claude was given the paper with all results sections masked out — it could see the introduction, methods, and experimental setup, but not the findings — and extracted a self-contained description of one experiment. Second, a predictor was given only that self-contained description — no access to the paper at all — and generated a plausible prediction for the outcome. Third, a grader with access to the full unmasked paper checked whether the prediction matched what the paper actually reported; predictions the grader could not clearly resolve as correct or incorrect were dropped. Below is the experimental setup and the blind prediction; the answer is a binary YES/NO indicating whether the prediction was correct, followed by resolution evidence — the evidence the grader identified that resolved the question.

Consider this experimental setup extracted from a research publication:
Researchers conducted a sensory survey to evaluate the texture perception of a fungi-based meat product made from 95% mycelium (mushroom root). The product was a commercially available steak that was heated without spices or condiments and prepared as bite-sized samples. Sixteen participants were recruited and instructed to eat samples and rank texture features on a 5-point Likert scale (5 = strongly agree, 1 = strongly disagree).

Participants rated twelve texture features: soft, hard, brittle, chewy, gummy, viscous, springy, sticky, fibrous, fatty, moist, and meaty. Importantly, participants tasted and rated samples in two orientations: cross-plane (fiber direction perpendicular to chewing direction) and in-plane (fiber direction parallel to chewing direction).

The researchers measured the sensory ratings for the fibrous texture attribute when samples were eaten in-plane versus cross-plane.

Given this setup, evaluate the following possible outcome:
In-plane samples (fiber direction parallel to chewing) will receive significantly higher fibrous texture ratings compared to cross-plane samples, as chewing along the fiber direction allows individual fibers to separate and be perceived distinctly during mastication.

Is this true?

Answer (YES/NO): NO